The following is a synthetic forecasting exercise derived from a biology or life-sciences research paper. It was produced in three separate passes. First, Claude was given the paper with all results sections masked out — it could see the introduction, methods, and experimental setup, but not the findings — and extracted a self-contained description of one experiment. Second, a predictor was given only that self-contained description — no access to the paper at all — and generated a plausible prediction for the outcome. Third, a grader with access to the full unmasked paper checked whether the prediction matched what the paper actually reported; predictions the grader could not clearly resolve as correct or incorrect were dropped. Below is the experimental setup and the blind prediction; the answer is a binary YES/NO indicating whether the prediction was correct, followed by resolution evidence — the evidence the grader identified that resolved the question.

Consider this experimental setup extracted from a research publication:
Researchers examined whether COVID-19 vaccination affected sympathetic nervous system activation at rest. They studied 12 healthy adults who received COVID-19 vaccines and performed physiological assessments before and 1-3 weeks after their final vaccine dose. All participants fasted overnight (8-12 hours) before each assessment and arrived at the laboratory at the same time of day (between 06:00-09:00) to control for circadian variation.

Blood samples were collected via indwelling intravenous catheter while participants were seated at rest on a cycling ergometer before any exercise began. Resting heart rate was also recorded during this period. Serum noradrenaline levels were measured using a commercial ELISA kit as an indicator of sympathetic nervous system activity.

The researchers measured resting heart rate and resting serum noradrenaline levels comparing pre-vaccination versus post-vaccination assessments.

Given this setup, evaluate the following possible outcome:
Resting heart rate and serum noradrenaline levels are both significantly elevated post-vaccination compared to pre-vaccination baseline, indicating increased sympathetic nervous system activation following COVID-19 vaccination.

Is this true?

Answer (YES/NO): NO